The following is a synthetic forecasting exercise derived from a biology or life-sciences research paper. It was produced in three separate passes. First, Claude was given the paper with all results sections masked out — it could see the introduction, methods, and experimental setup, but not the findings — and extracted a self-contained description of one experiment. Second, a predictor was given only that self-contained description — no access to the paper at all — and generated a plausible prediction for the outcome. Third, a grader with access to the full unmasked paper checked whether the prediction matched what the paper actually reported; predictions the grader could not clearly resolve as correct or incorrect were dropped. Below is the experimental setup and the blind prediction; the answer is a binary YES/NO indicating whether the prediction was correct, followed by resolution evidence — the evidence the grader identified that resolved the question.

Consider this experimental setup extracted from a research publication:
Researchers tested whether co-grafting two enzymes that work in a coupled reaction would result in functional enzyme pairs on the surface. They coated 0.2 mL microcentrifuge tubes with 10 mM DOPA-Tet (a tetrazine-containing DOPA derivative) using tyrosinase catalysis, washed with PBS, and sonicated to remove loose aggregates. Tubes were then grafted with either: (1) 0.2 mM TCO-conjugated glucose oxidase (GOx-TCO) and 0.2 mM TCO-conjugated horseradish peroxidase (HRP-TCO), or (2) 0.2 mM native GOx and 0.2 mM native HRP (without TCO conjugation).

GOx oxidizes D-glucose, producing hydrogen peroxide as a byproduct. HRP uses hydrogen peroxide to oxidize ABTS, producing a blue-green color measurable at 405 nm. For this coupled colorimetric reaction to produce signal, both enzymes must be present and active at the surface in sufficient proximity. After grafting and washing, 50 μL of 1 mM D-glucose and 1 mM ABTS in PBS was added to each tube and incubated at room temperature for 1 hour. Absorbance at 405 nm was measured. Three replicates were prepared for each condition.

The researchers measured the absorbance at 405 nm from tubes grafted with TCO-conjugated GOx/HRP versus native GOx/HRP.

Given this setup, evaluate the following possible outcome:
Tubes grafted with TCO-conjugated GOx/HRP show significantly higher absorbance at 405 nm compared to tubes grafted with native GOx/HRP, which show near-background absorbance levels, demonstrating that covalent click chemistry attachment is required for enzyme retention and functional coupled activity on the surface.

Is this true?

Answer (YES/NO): YES